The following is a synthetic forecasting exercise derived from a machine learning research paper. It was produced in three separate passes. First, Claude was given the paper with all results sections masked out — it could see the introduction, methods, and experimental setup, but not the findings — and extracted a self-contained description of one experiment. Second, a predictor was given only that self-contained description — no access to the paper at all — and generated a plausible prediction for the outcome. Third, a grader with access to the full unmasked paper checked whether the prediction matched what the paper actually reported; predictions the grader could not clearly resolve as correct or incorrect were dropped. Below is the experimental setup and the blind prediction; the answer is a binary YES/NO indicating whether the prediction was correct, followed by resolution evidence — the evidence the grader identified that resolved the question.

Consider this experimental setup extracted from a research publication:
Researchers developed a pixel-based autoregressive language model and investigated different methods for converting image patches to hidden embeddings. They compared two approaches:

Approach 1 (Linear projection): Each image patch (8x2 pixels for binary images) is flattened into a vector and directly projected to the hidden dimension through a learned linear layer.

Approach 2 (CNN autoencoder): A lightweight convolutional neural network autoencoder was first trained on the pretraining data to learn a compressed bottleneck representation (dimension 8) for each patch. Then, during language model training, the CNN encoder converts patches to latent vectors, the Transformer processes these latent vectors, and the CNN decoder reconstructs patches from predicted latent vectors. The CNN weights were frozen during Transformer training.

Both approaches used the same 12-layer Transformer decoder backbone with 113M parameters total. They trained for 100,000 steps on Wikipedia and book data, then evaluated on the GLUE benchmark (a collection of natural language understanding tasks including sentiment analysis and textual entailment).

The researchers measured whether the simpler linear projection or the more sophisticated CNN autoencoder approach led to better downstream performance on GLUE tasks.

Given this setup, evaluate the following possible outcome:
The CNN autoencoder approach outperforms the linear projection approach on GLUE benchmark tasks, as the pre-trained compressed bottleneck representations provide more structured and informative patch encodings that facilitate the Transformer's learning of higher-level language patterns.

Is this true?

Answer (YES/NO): NO